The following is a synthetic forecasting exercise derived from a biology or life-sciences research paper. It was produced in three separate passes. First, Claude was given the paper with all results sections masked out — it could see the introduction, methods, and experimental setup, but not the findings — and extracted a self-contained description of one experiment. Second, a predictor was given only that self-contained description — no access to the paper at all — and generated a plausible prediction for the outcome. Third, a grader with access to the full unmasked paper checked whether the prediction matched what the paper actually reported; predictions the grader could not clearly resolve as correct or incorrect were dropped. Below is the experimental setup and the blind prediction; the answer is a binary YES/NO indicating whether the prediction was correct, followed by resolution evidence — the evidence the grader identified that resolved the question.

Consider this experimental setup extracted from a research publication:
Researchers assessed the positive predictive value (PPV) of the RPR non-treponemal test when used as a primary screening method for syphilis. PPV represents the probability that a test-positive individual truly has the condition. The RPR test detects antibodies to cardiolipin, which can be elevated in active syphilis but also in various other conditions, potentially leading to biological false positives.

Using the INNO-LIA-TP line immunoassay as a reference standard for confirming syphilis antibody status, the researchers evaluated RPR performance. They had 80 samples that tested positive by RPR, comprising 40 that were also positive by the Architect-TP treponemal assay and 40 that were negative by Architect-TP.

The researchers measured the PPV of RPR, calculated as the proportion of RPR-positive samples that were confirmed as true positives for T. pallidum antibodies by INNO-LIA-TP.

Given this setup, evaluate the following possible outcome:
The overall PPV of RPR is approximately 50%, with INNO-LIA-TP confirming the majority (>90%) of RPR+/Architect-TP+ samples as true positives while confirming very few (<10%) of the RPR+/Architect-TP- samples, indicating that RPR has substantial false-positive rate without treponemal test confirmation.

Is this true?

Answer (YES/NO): YES